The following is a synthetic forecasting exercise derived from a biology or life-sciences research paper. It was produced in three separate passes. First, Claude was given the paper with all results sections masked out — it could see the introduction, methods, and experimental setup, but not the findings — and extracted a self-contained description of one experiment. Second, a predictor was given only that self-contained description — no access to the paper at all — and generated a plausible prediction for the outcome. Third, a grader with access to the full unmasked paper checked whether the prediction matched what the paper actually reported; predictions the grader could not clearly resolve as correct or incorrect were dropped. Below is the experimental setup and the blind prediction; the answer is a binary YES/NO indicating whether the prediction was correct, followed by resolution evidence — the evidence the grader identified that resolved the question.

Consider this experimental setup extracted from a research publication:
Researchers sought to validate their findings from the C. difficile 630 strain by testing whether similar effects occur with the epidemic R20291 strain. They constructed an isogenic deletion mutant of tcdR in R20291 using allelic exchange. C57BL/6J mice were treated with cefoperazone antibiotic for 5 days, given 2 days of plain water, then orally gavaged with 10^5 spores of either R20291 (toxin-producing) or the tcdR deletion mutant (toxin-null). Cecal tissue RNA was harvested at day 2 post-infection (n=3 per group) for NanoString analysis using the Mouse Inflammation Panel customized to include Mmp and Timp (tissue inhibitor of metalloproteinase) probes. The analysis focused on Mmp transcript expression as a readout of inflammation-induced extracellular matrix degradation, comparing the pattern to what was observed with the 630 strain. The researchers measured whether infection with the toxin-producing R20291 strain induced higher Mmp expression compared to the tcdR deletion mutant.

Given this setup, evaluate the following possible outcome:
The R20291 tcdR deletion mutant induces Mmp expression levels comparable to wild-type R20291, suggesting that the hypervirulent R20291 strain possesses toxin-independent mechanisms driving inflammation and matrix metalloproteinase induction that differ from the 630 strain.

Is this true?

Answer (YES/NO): NO